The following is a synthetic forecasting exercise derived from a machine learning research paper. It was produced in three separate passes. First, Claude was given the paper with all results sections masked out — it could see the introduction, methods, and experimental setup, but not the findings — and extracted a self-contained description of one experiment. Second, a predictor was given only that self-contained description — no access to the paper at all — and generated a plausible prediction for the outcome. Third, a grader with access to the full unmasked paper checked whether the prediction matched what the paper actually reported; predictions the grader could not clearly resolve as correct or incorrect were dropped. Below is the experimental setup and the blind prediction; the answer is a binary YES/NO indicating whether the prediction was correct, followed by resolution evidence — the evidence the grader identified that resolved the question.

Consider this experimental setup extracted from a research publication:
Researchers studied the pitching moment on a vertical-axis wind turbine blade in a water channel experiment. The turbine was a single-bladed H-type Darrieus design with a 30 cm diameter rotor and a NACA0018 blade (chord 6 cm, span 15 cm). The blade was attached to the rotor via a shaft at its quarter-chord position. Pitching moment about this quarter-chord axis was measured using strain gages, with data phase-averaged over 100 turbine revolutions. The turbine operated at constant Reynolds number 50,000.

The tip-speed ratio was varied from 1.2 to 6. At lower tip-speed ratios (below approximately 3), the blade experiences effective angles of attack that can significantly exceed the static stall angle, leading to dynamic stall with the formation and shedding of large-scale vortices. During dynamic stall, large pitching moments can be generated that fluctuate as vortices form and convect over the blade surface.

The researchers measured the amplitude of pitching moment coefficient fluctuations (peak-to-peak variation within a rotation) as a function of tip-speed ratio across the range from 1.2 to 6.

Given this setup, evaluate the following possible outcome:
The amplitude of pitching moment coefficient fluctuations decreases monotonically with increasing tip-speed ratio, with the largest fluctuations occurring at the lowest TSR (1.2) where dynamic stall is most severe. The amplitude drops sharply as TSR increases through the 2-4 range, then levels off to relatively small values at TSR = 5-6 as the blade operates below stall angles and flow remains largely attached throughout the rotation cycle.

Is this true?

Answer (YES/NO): YES